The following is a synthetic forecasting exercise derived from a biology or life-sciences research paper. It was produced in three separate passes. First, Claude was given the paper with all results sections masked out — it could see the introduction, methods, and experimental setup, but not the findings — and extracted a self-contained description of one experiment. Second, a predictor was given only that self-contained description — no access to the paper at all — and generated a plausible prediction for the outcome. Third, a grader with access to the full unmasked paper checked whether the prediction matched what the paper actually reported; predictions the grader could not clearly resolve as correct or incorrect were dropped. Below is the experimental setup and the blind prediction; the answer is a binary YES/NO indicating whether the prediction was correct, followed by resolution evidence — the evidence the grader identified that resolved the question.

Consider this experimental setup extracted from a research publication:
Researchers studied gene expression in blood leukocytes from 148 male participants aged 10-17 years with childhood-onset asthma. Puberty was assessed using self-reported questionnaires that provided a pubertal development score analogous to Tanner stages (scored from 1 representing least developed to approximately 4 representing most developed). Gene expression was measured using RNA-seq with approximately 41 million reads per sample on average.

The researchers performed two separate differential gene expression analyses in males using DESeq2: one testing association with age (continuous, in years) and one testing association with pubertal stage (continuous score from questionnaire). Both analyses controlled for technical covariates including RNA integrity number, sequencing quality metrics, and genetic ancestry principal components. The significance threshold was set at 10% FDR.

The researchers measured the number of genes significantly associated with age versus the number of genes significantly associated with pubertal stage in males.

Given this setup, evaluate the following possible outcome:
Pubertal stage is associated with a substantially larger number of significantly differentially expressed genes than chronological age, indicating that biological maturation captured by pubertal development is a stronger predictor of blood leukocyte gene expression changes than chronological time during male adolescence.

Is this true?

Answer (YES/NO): NO